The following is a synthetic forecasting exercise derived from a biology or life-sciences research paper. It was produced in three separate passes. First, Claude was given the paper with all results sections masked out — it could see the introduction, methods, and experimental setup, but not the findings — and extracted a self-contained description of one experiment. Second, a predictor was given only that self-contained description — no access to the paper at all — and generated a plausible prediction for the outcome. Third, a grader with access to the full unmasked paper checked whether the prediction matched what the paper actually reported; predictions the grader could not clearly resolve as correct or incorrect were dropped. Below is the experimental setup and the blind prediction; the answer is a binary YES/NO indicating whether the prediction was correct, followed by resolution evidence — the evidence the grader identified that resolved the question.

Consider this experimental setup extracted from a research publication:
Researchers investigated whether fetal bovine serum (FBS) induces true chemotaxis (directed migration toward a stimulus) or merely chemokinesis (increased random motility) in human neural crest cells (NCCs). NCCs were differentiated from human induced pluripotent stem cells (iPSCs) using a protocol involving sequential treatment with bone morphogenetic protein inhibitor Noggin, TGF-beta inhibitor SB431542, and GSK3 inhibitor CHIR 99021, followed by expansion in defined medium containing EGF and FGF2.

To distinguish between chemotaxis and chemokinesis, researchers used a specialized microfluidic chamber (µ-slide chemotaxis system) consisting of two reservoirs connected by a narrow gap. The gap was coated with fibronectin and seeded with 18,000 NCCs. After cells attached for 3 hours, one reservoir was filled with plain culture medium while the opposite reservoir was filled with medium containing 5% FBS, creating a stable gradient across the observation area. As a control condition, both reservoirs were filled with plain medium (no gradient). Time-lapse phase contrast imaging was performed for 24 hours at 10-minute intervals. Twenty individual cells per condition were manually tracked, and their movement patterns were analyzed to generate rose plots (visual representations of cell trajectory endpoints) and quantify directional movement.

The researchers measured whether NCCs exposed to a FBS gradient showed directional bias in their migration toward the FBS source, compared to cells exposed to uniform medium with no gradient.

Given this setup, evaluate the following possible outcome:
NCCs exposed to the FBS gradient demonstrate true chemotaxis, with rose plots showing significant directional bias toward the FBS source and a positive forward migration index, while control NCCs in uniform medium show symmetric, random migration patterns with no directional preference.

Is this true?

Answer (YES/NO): YES